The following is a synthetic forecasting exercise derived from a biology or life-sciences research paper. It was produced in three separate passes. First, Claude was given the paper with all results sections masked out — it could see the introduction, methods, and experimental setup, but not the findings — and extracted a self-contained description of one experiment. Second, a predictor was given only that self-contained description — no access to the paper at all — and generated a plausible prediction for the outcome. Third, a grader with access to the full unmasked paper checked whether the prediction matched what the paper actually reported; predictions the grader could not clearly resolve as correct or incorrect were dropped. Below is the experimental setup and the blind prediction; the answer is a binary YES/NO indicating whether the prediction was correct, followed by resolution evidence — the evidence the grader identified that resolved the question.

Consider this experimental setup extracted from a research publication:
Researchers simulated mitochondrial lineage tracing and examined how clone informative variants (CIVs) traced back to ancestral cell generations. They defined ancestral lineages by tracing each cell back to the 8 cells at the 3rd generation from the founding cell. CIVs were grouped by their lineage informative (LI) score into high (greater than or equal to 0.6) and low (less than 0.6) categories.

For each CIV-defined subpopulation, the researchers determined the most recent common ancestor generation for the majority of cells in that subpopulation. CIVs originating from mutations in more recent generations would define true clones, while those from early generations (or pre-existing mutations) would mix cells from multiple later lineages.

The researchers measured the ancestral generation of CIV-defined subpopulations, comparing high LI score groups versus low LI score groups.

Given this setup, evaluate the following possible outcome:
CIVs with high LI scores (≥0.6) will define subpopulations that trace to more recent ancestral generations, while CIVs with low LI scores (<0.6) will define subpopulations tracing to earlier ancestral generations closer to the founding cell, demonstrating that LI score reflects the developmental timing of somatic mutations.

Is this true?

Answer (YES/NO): YES